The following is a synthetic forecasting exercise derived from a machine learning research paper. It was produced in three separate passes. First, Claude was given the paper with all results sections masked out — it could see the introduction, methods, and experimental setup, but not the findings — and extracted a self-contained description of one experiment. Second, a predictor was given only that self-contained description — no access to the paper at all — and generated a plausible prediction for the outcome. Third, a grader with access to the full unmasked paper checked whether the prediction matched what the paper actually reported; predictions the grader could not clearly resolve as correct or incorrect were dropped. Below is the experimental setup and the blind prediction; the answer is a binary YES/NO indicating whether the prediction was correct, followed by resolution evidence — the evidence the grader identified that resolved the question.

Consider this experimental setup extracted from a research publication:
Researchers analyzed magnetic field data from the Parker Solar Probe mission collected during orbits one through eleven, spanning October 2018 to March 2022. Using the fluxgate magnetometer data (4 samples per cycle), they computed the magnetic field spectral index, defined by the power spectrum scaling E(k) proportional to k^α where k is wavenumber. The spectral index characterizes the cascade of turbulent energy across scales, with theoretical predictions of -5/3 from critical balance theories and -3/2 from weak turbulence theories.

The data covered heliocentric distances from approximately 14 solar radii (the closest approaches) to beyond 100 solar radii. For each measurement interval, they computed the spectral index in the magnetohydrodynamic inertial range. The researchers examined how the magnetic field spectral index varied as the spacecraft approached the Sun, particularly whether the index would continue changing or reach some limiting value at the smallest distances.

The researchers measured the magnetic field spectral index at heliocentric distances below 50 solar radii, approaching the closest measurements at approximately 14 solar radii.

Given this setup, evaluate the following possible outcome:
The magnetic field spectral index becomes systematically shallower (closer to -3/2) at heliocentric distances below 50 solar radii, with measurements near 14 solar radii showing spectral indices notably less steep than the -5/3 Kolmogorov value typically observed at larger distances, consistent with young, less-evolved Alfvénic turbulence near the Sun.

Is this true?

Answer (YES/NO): NO